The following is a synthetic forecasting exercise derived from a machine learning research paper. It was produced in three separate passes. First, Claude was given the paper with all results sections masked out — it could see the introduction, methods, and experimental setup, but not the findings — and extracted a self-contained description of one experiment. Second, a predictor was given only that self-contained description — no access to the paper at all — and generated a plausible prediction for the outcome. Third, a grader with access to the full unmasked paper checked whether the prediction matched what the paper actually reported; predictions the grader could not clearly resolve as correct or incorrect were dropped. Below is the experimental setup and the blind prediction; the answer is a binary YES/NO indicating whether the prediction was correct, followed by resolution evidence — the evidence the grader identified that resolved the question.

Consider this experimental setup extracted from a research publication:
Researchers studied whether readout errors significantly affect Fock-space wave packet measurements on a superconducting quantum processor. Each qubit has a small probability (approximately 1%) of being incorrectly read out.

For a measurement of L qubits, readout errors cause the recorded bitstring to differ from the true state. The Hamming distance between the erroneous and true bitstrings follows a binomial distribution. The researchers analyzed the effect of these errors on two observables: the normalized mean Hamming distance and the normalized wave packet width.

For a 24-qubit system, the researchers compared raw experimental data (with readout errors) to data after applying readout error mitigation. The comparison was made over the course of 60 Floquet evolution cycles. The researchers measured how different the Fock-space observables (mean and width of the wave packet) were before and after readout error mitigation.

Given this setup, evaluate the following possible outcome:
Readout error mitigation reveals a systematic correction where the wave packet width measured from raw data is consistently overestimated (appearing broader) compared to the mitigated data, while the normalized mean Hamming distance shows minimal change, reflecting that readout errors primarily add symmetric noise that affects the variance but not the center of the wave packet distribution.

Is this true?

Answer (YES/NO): NO